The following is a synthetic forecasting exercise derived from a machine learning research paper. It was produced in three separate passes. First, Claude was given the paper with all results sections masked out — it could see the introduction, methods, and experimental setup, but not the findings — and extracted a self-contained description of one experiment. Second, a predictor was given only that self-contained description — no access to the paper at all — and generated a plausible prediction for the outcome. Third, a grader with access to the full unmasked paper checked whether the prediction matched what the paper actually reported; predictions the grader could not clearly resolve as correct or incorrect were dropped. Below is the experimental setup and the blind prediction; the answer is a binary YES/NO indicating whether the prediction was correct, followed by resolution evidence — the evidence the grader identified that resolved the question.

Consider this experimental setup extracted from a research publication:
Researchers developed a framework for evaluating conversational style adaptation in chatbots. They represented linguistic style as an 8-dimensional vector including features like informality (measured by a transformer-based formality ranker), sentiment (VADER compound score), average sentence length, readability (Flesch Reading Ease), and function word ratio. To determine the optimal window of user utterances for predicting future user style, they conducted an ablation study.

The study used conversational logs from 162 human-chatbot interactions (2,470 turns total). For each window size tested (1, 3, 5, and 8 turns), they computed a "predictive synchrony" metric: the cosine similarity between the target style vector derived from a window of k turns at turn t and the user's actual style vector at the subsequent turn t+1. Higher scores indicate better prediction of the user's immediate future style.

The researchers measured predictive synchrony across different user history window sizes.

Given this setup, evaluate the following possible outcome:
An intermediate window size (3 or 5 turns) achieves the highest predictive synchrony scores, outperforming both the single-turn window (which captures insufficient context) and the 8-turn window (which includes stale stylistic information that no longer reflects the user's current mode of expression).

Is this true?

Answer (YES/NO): NO